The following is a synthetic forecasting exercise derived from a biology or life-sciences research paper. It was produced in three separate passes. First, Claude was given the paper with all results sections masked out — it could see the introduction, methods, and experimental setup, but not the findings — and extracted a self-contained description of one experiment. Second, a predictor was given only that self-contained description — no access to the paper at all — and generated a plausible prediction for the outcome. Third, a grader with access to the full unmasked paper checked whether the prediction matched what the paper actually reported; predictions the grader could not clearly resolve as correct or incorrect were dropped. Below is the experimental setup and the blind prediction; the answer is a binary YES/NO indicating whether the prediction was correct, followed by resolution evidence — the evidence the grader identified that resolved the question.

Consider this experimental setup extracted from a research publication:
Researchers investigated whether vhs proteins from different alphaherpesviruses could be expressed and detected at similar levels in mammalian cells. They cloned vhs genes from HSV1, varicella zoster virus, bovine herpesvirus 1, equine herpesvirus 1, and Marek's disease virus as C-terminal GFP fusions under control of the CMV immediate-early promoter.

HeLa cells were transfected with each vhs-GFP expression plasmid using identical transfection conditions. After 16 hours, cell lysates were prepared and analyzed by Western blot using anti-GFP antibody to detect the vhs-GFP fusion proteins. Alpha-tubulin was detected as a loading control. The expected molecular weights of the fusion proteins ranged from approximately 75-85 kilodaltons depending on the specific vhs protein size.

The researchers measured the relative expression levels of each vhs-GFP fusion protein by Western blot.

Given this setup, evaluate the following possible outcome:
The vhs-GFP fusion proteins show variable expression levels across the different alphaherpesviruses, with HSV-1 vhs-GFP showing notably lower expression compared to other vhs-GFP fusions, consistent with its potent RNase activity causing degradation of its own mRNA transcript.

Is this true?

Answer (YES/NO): NO